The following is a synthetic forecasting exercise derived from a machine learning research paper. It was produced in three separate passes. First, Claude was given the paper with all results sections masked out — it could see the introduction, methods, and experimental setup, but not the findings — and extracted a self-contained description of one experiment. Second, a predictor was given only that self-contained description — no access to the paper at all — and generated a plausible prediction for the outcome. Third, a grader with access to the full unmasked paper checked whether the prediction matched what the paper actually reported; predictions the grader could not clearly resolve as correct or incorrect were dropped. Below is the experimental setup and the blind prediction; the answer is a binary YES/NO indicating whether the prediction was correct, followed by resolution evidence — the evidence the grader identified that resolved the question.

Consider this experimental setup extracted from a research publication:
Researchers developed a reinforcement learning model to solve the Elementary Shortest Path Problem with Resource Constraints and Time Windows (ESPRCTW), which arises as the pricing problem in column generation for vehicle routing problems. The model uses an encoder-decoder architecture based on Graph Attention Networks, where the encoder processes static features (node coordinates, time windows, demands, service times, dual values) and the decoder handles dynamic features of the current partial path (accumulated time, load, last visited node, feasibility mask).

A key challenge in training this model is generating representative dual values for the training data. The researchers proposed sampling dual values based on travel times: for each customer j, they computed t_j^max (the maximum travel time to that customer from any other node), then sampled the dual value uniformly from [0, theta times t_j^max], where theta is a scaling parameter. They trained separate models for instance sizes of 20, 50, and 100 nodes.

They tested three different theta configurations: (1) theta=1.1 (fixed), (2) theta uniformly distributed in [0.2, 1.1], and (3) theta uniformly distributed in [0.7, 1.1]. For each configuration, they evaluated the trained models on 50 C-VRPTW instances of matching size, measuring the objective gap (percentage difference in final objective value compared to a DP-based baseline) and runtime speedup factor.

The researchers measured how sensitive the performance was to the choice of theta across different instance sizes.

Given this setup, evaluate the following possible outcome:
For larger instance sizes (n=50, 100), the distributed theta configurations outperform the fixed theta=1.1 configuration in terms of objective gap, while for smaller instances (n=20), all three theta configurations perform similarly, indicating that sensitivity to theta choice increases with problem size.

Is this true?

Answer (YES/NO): NO